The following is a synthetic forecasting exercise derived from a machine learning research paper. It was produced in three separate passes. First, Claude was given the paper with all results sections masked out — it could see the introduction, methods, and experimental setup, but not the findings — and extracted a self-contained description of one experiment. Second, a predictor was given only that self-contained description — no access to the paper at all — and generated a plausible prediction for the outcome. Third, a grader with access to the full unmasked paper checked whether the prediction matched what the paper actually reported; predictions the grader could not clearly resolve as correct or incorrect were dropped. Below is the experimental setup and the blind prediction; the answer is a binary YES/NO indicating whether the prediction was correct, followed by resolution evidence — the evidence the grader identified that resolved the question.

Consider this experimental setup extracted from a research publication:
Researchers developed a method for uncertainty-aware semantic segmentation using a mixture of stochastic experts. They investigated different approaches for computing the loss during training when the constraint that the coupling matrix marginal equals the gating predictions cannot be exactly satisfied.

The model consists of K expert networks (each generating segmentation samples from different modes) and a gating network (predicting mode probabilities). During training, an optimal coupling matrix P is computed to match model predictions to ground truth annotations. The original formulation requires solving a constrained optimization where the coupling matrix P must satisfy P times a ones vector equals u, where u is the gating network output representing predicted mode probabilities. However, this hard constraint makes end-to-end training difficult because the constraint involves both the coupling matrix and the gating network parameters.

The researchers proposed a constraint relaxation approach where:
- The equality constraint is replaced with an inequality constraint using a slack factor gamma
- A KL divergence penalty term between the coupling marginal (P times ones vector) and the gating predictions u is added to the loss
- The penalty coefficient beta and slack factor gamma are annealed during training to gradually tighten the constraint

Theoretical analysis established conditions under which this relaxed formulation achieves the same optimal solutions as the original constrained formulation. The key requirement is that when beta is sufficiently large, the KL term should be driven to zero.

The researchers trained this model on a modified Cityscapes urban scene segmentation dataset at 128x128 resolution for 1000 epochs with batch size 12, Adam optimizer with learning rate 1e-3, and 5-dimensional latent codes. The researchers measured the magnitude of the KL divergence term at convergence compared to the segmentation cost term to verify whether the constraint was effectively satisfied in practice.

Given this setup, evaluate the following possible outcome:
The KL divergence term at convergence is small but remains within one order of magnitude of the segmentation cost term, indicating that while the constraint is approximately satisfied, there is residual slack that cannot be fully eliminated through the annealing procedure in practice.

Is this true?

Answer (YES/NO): NO